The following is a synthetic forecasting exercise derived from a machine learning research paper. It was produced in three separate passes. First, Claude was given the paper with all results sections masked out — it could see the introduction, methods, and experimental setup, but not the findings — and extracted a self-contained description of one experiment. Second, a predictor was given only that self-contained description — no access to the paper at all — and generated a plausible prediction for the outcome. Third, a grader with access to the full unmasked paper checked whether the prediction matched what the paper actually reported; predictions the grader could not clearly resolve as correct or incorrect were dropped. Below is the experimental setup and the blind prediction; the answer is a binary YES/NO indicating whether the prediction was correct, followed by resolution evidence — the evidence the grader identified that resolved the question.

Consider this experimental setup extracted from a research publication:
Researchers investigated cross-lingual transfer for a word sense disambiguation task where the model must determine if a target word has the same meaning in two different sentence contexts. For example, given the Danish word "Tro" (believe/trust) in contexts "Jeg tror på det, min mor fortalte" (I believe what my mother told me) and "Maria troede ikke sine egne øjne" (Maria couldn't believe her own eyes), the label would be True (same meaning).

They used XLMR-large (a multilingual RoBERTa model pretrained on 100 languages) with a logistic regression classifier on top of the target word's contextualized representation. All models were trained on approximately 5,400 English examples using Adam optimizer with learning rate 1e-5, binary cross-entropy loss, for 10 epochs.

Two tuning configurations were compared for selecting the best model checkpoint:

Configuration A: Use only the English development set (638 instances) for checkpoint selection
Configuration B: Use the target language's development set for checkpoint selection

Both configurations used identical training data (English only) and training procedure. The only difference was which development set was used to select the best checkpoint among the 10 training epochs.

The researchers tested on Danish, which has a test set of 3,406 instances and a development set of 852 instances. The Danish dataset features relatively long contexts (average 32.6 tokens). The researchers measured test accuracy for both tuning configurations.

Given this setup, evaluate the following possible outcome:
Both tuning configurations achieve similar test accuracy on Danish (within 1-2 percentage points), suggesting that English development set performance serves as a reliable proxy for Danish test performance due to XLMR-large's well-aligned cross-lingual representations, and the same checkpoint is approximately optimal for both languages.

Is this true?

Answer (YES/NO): YES